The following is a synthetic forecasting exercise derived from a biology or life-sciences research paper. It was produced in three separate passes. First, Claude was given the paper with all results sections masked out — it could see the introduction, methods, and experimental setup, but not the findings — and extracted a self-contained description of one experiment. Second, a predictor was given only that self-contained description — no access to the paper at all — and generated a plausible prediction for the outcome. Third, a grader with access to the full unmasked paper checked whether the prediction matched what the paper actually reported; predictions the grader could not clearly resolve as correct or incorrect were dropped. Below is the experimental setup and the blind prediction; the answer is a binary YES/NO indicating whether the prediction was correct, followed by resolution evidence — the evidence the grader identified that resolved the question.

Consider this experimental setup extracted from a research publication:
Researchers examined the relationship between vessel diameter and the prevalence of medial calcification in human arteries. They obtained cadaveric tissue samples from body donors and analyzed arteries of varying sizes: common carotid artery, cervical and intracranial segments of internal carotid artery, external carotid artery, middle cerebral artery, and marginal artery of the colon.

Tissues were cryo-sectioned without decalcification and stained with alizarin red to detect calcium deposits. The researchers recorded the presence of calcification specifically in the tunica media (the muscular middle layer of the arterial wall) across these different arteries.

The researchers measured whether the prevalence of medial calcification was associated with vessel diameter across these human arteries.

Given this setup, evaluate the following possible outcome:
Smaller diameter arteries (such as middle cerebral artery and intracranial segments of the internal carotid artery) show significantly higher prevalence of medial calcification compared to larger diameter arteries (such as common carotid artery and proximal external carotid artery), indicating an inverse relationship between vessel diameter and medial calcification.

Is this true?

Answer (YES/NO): NO